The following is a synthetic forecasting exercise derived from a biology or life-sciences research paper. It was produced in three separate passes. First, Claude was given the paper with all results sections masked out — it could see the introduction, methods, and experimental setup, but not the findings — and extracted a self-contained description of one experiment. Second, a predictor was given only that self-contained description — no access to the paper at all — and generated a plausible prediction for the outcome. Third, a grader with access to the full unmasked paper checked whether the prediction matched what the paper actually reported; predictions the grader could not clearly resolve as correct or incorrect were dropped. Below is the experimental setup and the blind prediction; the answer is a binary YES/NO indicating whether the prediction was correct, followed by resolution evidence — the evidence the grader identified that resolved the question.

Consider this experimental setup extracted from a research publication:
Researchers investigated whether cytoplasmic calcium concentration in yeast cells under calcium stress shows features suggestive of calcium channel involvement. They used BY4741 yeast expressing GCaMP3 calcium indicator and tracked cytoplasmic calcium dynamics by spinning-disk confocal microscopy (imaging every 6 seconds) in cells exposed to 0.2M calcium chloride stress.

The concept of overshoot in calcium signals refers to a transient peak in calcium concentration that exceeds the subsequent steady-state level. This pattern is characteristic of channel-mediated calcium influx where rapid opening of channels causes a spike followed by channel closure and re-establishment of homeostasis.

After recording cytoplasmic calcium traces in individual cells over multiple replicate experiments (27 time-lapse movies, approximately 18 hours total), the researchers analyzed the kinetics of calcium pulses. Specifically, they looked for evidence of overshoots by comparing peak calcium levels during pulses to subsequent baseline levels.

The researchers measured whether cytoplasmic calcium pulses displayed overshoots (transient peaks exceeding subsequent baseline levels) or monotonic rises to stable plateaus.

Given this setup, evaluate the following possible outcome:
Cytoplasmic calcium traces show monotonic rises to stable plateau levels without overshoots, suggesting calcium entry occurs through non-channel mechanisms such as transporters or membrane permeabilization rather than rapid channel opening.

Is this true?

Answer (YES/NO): NO